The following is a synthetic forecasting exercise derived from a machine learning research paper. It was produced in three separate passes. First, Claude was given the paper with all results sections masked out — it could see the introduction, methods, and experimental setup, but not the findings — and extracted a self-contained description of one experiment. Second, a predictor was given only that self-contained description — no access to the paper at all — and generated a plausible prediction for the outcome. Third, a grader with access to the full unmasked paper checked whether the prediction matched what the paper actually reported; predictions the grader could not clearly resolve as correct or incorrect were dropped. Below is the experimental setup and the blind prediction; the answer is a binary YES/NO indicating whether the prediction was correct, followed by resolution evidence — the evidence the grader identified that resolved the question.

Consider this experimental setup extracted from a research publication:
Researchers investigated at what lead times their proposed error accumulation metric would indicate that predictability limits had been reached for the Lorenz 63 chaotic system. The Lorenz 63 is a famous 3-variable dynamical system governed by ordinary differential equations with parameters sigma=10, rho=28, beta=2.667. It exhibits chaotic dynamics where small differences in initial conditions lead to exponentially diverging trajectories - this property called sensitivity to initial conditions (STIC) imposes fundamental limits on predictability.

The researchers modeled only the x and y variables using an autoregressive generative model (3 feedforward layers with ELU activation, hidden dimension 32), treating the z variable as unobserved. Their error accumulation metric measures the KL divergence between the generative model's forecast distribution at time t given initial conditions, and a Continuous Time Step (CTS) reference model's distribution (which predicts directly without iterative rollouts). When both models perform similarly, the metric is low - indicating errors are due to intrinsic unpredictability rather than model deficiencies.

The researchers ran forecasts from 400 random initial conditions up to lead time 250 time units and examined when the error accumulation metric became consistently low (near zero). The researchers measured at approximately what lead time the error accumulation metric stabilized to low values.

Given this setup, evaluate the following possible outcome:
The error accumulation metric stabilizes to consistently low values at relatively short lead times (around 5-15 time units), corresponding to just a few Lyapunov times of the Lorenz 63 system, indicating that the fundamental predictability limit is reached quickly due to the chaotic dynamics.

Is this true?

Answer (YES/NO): NO